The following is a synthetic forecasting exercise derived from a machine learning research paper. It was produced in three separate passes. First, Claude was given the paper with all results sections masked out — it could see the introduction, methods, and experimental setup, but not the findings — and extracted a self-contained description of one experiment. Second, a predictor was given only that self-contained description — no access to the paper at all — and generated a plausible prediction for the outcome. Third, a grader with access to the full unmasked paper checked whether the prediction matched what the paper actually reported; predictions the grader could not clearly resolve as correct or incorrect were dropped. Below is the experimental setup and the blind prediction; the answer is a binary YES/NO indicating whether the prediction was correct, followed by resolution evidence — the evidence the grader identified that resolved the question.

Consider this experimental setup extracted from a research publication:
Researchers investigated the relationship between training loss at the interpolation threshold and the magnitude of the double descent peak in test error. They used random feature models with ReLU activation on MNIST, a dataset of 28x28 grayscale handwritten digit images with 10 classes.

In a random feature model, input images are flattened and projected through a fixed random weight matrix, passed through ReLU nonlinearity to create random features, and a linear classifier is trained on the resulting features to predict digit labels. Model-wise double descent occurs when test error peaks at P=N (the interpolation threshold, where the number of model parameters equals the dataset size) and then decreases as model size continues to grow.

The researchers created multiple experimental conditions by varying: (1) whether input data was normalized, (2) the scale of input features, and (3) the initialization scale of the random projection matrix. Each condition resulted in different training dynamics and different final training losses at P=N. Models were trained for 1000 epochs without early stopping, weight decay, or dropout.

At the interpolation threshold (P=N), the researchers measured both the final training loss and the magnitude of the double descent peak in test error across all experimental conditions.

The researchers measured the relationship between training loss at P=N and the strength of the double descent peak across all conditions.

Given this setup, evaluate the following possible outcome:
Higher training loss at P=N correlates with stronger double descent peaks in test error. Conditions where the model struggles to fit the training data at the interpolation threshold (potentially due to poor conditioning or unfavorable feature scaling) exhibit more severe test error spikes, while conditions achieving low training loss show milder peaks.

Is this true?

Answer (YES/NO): NO